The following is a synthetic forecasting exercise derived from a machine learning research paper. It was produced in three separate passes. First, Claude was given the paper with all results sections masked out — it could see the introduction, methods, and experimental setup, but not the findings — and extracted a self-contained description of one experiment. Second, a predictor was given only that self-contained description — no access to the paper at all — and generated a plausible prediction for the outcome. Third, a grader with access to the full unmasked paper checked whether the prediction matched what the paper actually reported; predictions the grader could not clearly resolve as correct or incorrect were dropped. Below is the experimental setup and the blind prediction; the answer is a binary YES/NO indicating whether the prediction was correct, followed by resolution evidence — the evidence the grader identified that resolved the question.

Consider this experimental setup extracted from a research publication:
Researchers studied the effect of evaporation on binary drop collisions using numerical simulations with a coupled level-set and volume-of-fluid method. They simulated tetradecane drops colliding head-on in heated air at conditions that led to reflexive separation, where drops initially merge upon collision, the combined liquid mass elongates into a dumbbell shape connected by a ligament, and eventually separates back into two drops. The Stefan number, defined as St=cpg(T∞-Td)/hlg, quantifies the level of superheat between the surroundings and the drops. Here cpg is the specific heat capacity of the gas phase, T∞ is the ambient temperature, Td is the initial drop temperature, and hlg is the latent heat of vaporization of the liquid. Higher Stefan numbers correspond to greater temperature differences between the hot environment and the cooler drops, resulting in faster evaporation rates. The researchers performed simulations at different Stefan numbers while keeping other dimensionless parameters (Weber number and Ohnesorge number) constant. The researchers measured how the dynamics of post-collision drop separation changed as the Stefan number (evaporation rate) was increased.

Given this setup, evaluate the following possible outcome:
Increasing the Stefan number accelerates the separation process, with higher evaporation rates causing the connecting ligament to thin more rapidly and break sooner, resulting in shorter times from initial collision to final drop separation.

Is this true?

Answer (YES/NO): NO